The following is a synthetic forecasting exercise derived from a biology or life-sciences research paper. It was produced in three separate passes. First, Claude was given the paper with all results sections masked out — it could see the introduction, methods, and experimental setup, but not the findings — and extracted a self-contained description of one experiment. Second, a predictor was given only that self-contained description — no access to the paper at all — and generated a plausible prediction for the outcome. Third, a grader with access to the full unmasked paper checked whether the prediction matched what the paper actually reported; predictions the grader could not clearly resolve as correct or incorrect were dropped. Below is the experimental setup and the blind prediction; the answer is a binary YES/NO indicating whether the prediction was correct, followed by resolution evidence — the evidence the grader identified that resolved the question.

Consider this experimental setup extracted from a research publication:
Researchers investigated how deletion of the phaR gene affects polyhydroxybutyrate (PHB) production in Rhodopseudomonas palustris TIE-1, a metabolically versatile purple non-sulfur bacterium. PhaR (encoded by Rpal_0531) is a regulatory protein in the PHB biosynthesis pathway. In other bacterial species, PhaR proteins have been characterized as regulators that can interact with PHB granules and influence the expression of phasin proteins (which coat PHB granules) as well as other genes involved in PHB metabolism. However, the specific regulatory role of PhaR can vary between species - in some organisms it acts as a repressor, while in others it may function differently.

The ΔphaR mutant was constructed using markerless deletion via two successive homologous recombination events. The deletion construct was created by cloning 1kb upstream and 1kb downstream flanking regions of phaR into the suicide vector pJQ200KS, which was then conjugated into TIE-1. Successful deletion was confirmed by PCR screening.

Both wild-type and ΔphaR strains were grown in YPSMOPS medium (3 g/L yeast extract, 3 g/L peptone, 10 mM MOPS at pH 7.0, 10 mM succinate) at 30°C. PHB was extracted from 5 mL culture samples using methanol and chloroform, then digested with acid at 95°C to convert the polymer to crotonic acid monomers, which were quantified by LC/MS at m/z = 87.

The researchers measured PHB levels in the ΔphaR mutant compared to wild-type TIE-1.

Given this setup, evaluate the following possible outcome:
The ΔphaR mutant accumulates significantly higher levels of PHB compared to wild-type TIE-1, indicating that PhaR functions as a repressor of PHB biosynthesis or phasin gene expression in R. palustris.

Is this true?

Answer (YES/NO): YES